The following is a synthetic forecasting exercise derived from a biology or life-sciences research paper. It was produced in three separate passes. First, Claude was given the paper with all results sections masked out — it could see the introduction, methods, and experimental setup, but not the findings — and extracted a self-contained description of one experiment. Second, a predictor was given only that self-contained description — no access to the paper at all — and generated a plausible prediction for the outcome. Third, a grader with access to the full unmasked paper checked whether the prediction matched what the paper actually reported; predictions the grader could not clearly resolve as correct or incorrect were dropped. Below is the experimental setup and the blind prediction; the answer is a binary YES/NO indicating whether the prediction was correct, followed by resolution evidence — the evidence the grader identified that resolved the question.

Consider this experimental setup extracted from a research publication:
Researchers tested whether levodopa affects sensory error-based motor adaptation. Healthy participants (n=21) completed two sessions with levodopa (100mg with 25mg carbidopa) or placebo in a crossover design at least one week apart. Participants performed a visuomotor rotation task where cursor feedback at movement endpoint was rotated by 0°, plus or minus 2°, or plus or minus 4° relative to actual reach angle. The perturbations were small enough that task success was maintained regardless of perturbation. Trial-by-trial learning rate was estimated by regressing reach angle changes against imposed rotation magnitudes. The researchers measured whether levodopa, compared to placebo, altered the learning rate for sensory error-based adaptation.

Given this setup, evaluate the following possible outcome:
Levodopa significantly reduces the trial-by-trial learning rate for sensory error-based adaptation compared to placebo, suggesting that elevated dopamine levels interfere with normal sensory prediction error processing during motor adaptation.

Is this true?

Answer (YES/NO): NO